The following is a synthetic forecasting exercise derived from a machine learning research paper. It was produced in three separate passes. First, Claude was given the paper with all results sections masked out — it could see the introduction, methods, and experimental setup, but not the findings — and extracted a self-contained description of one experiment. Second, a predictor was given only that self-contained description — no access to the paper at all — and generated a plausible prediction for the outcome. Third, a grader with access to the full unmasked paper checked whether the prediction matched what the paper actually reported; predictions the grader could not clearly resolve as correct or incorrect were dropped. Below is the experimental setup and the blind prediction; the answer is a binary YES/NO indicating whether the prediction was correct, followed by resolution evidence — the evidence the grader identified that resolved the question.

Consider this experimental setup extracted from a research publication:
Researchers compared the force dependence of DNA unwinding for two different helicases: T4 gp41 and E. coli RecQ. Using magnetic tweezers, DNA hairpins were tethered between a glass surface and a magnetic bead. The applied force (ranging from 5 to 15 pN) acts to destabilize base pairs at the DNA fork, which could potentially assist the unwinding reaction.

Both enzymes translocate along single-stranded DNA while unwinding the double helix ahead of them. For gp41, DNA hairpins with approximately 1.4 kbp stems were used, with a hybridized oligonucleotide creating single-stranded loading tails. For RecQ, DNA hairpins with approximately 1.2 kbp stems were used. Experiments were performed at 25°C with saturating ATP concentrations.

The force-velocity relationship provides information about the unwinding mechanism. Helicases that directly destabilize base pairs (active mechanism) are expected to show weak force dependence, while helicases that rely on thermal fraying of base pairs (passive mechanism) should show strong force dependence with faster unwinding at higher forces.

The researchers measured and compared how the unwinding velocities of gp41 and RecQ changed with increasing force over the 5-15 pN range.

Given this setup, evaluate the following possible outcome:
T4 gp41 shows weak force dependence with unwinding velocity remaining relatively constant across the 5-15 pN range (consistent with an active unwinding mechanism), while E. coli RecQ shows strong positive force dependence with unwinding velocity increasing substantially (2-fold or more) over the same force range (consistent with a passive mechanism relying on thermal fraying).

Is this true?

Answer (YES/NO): NO